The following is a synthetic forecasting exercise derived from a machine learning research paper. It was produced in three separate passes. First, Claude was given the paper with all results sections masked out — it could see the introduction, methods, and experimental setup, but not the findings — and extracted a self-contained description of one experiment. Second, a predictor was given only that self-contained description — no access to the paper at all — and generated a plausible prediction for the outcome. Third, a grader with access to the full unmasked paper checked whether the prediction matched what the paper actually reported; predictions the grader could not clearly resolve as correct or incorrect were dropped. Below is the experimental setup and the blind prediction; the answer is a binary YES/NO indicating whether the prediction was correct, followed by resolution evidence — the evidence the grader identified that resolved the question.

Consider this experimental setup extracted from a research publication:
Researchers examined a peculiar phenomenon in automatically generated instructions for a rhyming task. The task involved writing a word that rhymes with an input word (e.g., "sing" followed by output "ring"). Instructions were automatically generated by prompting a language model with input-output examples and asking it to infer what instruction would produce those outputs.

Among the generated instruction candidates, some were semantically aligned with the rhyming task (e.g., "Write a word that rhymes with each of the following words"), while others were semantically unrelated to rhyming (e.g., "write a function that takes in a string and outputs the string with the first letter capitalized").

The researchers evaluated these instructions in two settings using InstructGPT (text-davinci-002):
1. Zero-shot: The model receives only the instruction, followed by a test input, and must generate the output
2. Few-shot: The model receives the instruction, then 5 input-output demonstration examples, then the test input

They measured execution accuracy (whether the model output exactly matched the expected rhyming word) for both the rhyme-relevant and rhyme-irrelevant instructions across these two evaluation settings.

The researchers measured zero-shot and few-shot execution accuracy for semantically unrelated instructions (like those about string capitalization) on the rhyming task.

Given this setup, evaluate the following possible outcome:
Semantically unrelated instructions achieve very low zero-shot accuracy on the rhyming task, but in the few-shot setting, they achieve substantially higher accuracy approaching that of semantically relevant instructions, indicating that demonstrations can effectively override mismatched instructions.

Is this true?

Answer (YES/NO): NO